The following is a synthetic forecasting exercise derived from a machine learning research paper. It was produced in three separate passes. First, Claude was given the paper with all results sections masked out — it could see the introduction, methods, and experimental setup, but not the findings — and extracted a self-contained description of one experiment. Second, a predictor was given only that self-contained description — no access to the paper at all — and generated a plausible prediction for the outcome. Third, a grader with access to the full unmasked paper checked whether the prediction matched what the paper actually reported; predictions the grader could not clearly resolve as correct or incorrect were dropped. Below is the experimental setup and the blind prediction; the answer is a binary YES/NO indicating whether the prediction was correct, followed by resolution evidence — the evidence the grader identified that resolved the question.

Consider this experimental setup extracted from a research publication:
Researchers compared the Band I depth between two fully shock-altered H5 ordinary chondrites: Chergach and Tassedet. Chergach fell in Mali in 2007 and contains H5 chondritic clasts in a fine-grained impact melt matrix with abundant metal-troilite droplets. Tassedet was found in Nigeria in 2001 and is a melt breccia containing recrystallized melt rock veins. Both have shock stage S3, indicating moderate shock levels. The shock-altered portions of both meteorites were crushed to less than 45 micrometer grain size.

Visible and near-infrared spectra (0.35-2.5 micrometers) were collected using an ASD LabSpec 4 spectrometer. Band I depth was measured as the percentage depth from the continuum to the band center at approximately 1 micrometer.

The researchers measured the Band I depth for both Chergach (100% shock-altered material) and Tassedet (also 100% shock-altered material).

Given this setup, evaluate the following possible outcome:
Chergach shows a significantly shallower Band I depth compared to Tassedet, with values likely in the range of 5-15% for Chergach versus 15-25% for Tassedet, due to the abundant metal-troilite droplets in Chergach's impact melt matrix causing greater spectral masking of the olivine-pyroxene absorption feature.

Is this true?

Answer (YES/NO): NO